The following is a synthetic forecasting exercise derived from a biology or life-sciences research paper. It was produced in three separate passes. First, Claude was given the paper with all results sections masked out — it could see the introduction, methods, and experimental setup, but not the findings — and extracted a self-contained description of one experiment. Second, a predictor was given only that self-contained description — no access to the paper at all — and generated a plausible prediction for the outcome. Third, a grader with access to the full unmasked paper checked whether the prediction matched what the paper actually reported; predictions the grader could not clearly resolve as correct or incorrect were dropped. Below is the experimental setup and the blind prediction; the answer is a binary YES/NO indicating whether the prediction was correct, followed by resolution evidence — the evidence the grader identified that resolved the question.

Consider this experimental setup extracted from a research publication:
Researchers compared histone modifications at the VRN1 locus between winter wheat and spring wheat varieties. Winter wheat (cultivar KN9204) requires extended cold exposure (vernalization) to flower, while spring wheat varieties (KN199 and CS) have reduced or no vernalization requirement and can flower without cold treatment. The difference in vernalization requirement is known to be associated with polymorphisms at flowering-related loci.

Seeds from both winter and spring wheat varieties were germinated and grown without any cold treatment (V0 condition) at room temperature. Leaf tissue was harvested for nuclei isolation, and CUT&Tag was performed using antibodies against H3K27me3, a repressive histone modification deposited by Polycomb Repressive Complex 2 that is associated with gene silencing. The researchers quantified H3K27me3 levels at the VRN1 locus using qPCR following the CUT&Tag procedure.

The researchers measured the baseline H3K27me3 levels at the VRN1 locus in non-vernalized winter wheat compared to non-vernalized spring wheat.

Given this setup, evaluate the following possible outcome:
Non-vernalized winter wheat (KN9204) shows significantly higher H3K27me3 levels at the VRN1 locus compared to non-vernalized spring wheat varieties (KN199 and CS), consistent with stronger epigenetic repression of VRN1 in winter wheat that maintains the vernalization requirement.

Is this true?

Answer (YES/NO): YES